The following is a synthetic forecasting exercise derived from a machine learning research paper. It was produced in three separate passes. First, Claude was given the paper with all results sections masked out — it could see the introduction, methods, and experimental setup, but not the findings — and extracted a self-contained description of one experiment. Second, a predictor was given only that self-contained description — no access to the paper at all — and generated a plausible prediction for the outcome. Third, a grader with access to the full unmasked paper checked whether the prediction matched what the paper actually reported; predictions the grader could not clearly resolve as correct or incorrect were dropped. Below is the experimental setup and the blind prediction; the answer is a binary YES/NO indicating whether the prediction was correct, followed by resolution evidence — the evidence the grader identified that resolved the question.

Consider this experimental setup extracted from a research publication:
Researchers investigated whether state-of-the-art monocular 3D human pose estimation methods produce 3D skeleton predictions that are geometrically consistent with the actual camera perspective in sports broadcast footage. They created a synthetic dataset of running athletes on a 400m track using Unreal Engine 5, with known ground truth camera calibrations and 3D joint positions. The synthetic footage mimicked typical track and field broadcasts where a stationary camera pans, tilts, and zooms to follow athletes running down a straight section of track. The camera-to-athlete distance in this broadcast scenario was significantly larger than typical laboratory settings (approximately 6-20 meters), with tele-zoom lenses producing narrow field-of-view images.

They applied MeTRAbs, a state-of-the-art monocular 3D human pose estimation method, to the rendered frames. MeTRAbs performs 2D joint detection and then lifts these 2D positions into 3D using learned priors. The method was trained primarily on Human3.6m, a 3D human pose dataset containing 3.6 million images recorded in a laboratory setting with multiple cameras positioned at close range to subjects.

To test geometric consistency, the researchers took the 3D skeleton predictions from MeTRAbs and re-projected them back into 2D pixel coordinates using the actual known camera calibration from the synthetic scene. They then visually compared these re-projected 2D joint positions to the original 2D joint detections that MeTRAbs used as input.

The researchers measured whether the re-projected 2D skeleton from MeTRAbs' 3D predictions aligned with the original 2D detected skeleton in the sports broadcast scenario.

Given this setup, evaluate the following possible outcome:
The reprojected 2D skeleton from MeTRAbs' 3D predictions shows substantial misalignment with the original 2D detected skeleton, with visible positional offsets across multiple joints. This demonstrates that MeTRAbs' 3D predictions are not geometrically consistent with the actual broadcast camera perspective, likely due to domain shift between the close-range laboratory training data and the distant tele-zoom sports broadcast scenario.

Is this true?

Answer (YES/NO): YES